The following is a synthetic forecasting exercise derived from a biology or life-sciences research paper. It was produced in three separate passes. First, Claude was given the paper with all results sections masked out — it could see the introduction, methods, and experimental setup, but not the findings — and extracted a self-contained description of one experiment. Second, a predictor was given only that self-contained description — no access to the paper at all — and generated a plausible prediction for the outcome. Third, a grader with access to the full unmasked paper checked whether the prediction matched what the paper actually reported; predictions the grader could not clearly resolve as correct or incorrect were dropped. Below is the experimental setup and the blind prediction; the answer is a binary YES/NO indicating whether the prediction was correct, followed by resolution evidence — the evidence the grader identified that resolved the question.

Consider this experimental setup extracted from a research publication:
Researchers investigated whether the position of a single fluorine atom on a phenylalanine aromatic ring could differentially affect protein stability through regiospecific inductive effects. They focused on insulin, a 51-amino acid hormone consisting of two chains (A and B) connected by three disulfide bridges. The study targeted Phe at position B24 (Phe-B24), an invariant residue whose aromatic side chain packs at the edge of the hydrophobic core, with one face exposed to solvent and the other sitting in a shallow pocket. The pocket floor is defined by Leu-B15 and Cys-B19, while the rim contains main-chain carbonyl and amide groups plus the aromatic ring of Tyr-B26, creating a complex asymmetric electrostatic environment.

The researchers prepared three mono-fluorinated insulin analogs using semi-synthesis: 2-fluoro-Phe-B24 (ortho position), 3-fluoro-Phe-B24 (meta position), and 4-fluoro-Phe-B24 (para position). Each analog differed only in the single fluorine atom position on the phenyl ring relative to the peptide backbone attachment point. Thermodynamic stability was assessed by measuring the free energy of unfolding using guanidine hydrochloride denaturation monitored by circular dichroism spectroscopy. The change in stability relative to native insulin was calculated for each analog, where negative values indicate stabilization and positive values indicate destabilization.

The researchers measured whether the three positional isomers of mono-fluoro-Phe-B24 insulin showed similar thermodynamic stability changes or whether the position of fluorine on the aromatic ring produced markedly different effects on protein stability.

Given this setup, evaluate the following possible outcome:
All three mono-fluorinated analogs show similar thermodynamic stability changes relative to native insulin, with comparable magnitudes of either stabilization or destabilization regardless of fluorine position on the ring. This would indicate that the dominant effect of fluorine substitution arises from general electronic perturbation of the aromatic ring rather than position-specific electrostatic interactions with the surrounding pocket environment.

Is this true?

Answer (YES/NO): NO